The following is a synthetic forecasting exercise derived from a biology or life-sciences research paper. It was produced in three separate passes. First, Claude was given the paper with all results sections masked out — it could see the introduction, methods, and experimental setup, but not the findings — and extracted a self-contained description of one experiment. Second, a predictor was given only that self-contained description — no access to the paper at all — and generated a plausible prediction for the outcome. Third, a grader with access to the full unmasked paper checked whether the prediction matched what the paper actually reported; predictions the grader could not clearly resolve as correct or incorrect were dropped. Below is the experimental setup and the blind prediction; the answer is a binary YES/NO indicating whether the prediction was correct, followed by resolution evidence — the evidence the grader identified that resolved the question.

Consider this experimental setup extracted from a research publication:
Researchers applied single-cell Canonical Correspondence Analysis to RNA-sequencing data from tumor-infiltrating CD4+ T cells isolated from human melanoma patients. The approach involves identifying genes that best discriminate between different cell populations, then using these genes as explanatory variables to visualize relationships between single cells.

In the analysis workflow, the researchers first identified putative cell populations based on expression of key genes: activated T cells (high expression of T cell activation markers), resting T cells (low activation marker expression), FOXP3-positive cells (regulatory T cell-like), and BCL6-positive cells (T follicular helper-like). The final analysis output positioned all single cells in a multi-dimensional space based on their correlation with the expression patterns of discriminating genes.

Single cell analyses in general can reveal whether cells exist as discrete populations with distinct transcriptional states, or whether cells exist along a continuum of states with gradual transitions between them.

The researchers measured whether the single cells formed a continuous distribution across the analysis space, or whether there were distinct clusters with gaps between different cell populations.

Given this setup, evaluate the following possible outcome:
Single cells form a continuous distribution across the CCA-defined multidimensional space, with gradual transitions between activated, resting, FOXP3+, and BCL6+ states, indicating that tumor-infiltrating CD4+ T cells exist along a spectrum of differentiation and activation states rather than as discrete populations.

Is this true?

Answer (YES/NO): YES